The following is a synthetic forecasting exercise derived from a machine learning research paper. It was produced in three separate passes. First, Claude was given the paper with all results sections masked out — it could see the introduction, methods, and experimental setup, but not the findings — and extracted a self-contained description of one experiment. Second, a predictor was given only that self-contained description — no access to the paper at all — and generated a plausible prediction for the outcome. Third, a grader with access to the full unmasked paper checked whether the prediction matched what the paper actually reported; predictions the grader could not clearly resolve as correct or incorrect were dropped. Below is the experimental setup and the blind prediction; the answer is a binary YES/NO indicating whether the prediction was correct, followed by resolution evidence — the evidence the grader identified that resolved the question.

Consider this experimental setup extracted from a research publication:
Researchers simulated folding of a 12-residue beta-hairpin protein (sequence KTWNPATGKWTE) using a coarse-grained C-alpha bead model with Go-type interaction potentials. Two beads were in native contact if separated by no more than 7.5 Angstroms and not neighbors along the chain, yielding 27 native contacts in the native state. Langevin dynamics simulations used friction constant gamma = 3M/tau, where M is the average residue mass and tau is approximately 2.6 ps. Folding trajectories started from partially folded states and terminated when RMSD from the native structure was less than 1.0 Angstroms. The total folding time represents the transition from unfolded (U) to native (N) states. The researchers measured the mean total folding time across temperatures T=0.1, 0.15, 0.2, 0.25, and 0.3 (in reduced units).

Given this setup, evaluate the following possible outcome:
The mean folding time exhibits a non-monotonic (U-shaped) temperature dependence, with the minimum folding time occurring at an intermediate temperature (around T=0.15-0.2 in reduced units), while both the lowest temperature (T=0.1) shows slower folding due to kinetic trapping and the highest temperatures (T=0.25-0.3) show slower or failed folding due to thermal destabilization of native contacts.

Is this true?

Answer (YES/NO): YES